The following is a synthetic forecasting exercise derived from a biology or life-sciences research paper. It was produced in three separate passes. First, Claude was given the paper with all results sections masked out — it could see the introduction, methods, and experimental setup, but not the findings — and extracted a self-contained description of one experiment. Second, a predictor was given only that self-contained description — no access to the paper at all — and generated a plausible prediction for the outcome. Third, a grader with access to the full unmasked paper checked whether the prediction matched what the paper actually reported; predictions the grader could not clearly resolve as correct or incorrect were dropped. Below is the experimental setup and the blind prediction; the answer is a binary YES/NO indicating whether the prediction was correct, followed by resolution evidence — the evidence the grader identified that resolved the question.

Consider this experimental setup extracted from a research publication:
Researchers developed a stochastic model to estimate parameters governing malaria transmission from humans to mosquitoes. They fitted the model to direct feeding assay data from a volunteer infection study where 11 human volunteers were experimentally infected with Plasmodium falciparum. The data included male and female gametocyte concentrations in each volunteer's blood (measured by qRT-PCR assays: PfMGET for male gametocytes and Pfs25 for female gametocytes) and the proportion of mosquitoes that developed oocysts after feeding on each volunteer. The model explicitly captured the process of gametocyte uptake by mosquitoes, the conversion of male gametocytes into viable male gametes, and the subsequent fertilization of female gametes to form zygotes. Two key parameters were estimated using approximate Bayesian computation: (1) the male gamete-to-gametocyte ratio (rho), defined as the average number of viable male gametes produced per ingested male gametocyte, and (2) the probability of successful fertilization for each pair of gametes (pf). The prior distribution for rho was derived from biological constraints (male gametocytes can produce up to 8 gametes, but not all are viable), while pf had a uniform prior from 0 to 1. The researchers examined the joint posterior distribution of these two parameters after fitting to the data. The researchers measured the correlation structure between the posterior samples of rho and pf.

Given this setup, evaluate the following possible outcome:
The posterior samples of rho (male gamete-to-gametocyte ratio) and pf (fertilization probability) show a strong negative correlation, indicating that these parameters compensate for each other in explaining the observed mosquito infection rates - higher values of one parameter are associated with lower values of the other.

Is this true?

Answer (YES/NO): YES